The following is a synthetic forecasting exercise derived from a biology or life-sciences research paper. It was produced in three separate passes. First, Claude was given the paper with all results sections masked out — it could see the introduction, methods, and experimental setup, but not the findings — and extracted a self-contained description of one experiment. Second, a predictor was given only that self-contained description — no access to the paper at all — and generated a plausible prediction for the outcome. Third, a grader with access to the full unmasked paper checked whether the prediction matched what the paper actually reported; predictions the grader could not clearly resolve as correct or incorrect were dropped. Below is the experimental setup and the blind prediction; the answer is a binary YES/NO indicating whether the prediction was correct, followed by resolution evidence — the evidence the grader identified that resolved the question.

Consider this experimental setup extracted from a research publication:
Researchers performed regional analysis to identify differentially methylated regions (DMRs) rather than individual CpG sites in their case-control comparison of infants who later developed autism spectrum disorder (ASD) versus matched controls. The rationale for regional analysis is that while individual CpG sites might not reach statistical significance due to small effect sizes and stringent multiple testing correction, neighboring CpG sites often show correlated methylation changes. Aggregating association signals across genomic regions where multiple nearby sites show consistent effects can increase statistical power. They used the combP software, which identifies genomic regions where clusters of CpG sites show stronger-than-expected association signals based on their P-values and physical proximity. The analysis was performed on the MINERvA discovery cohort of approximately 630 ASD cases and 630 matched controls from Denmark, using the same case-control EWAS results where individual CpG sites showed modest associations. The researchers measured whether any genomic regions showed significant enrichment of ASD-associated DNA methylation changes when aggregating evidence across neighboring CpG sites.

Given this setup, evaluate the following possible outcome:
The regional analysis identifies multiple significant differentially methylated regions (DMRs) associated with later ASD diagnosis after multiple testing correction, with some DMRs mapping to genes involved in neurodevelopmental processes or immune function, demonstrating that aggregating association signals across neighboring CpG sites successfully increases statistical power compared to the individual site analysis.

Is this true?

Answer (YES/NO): NO